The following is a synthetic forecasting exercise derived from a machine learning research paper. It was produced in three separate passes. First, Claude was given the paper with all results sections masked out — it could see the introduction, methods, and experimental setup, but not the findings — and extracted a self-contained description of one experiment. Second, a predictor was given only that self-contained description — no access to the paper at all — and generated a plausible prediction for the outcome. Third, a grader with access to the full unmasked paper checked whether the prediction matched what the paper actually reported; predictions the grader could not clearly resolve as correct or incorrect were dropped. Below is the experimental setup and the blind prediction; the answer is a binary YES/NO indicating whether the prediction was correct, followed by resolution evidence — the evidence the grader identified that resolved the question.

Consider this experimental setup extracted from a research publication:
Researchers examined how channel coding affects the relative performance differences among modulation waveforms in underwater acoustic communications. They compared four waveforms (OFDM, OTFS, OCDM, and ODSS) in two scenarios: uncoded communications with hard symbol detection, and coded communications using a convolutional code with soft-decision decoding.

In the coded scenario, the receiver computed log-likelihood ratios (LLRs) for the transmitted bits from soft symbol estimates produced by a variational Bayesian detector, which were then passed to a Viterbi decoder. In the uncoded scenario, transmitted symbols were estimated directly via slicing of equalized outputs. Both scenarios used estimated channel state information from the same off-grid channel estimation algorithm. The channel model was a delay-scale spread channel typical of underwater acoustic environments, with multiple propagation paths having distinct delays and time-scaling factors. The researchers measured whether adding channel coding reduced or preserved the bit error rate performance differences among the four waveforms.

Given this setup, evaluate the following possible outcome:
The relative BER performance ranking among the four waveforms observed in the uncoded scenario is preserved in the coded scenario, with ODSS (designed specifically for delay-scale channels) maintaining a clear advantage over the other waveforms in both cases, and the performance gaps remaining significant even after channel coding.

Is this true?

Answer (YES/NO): NO